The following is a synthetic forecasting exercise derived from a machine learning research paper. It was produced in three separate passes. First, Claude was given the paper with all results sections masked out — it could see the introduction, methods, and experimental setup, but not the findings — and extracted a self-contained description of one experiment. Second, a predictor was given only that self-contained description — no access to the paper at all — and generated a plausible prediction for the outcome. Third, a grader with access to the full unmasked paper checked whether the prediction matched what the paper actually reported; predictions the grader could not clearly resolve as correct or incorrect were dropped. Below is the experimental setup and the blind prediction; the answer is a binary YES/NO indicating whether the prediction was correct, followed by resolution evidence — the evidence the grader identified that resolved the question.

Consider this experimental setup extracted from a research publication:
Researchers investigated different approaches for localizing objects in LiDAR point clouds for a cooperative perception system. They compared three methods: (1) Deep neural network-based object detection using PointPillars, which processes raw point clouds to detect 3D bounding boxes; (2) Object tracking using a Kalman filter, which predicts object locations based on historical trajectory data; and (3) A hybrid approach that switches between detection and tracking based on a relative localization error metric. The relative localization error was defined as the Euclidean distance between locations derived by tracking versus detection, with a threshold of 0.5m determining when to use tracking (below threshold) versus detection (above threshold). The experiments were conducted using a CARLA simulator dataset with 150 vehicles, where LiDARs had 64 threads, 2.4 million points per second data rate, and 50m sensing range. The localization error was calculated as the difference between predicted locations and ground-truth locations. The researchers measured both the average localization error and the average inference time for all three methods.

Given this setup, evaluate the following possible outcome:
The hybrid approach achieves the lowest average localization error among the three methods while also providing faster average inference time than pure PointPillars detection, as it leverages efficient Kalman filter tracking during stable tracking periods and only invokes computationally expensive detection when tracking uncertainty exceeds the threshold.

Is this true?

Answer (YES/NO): NO